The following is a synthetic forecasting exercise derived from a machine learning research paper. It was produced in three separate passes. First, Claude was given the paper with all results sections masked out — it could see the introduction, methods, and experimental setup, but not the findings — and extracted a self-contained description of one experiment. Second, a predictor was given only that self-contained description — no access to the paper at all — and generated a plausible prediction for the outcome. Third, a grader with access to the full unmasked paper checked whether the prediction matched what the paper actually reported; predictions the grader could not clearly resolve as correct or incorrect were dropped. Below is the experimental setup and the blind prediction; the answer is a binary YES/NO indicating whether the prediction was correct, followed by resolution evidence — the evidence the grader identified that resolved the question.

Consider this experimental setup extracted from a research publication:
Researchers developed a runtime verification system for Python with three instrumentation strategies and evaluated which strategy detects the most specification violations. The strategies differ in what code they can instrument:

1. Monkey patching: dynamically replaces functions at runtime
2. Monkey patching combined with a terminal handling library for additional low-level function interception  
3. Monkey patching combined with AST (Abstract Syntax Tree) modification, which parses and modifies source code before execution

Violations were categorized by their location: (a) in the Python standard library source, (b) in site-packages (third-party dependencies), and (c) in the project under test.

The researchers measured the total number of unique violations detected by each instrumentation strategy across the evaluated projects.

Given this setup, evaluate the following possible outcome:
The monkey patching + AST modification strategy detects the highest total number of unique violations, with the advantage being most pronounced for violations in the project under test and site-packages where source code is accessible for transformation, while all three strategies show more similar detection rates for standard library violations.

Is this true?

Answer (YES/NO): NO